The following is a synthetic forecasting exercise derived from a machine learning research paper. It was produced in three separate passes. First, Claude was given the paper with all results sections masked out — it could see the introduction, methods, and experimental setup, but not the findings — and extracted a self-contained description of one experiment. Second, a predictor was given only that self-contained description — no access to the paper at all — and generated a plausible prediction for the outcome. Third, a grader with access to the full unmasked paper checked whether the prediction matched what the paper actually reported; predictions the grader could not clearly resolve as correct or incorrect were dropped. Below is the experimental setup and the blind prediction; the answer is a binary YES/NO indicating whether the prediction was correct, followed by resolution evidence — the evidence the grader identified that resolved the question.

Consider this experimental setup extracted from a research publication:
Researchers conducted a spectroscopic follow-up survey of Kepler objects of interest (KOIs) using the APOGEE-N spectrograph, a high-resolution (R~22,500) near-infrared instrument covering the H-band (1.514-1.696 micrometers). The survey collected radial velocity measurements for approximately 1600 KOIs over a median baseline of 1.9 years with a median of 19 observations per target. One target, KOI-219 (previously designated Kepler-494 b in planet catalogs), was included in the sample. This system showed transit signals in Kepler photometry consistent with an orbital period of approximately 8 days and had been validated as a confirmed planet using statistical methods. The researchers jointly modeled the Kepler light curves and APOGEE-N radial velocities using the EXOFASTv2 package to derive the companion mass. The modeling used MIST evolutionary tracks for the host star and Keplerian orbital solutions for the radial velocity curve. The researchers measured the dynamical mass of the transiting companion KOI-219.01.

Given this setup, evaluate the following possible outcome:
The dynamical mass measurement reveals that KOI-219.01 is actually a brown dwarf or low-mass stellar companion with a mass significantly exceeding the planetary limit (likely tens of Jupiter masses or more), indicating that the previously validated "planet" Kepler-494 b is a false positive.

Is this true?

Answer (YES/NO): YES